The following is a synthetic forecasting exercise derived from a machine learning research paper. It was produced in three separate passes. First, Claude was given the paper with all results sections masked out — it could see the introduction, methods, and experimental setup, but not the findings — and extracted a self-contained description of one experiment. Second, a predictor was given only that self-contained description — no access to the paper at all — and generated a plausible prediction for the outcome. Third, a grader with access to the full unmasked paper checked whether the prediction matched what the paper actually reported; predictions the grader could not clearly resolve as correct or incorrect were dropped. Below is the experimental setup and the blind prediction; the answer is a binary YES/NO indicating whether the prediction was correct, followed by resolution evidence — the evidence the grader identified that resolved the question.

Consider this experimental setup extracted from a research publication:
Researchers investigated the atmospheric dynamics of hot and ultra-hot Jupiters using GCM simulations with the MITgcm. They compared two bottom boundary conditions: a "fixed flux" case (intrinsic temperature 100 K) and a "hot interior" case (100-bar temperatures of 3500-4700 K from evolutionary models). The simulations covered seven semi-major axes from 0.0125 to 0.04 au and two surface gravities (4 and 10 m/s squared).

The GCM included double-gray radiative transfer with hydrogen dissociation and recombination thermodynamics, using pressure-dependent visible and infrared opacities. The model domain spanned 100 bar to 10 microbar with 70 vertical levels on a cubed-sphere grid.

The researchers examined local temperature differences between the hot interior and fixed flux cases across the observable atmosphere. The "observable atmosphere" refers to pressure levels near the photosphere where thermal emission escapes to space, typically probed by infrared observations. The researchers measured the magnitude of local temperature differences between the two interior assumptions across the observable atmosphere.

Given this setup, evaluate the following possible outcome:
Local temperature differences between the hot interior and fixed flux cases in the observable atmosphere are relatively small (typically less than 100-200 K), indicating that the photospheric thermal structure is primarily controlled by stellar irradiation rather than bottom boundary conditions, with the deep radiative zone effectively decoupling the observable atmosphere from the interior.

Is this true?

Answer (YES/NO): NO